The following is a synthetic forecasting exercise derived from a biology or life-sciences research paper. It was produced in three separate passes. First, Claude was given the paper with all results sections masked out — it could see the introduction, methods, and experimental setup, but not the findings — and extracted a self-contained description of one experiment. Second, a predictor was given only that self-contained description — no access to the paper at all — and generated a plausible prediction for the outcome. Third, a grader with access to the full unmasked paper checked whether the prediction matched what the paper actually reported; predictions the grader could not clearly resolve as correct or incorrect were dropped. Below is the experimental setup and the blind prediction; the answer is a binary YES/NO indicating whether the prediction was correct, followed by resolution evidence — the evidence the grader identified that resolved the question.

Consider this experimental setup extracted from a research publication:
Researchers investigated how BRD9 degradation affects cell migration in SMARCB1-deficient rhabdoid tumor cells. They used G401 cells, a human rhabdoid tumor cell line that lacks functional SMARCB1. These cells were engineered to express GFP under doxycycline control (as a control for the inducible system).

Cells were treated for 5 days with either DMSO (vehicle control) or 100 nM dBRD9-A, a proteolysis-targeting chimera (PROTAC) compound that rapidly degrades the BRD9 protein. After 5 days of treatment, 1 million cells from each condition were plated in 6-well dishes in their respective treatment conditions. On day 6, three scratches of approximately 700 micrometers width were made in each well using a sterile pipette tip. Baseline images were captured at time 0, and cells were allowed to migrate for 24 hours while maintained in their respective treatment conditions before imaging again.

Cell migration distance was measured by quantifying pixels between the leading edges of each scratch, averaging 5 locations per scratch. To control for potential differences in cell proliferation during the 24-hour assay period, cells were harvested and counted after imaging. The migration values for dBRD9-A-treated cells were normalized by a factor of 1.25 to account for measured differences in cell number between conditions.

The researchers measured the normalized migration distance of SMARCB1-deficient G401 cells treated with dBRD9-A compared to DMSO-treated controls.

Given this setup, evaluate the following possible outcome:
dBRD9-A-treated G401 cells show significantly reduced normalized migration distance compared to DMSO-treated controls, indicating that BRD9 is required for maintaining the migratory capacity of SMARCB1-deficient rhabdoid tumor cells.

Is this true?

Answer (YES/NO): YES